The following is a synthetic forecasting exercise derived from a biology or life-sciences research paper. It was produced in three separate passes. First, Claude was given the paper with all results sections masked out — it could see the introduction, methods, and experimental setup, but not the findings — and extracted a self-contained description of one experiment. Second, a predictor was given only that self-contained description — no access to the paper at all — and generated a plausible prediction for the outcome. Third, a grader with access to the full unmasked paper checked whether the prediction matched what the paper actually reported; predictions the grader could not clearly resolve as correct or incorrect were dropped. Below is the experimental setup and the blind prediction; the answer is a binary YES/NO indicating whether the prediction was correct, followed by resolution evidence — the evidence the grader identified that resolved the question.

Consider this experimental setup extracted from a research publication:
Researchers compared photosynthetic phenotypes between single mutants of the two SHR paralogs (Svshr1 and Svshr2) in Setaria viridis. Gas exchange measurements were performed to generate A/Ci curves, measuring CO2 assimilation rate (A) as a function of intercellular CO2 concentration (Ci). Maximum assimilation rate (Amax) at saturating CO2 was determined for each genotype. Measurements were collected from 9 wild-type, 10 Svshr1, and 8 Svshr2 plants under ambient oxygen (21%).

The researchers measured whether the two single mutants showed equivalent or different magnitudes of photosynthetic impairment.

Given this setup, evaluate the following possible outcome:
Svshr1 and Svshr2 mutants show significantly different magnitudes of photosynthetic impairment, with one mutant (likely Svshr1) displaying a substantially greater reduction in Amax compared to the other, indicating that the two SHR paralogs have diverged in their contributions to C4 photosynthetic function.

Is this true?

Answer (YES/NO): NO